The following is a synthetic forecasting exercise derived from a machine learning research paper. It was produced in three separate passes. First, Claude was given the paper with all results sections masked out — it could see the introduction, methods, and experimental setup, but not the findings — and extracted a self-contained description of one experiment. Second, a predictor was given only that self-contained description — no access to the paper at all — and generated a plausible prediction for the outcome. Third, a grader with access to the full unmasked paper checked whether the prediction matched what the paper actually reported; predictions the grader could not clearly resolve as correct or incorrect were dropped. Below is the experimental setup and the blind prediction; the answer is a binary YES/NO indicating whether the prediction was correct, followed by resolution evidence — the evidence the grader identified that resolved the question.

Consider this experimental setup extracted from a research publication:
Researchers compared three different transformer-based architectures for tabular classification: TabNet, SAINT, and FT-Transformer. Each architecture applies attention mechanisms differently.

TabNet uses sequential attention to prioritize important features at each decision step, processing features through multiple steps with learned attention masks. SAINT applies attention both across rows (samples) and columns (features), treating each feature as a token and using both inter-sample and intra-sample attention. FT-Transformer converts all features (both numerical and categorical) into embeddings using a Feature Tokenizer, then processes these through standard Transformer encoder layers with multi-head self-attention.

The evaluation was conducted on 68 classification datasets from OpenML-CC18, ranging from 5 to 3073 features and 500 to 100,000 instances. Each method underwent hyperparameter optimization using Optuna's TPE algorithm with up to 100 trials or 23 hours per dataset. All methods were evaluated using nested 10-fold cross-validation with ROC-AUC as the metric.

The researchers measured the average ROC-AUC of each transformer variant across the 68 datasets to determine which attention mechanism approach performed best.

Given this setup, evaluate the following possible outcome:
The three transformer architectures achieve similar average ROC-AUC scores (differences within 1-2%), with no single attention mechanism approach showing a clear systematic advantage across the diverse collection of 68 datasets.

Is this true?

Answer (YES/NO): NO